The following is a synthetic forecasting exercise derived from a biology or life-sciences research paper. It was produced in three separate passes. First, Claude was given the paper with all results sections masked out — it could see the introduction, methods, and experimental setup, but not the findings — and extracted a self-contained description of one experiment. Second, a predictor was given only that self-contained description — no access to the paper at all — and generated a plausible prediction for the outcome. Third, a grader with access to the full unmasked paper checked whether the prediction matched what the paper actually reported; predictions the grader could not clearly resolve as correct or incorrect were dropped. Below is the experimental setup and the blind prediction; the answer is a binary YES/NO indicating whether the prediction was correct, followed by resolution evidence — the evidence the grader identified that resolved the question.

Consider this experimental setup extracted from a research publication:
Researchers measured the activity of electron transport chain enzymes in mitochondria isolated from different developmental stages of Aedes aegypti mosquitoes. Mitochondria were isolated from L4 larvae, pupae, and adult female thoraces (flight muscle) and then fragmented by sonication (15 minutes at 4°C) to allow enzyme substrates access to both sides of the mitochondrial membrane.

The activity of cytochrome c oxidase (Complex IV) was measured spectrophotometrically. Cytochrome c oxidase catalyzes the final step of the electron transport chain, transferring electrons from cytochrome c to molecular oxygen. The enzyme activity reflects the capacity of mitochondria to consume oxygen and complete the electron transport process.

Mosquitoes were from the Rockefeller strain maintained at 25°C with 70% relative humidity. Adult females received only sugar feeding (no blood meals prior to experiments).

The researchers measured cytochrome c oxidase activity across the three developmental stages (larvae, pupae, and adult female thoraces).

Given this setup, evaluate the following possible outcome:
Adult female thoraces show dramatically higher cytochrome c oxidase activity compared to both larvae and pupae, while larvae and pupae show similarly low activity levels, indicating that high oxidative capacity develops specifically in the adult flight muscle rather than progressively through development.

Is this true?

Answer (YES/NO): NO